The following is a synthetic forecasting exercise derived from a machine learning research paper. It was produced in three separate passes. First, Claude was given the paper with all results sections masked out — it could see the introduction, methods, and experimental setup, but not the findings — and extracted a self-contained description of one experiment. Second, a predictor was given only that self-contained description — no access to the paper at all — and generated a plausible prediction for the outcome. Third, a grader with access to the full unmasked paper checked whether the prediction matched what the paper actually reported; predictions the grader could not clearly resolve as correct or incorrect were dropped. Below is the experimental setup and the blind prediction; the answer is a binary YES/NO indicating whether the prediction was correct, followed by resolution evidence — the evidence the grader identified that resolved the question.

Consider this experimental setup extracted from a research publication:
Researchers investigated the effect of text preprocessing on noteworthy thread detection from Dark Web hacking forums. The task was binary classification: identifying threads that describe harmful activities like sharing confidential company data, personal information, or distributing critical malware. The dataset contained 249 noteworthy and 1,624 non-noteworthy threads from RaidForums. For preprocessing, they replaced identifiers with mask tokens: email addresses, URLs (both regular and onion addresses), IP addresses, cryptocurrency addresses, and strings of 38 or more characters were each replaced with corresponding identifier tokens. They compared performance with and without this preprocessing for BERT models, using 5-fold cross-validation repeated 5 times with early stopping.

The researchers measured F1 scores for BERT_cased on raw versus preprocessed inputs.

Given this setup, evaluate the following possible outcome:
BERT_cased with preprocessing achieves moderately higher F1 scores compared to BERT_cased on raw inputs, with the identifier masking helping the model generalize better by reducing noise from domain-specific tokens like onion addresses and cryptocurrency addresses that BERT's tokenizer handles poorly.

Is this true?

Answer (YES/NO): NO